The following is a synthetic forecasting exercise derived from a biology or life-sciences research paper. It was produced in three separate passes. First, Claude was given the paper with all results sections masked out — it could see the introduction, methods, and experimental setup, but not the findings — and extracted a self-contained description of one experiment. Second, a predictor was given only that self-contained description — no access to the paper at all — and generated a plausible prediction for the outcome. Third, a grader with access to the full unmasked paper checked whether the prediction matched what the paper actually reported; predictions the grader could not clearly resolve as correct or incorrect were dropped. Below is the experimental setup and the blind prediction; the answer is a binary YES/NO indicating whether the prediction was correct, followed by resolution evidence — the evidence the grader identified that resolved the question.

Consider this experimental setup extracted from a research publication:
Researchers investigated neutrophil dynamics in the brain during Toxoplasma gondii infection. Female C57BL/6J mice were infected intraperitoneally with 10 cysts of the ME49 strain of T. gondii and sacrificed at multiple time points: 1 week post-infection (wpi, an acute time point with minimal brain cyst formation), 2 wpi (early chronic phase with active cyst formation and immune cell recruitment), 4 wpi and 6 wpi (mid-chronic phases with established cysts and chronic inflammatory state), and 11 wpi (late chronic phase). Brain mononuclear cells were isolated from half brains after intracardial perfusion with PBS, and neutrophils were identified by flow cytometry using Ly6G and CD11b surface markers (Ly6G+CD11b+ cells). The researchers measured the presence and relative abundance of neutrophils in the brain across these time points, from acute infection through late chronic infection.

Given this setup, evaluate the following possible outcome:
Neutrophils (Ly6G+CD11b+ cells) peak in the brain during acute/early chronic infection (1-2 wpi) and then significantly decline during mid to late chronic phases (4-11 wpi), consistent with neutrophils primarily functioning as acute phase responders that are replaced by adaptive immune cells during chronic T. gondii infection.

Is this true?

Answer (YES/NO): NO